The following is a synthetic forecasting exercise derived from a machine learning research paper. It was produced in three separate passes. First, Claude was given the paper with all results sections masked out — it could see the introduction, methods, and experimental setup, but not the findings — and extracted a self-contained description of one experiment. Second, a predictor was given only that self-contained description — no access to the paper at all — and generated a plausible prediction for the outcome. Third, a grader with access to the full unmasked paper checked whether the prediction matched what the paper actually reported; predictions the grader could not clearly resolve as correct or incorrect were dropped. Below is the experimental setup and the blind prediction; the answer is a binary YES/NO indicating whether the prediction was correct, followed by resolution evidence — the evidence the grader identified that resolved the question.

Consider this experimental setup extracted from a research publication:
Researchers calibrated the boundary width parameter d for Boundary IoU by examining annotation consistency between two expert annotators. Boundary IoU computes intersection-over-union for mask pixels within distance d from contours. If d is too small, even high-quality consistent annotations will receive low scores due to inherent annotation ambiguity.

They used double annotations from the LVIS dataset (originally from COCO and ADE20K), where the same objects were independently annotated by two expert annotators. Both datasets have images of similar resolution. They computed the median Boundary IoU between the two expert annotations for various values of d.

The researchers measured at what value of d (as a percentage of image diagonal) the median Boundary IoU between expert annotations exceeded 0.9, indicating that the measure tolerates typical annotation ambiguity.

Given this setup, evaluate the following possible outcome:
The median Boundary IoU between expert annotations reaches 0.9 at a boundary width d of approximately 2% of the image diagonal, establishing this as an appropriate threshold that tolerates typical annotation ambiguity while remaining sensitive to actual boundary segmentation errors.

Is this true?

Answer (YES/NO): YES